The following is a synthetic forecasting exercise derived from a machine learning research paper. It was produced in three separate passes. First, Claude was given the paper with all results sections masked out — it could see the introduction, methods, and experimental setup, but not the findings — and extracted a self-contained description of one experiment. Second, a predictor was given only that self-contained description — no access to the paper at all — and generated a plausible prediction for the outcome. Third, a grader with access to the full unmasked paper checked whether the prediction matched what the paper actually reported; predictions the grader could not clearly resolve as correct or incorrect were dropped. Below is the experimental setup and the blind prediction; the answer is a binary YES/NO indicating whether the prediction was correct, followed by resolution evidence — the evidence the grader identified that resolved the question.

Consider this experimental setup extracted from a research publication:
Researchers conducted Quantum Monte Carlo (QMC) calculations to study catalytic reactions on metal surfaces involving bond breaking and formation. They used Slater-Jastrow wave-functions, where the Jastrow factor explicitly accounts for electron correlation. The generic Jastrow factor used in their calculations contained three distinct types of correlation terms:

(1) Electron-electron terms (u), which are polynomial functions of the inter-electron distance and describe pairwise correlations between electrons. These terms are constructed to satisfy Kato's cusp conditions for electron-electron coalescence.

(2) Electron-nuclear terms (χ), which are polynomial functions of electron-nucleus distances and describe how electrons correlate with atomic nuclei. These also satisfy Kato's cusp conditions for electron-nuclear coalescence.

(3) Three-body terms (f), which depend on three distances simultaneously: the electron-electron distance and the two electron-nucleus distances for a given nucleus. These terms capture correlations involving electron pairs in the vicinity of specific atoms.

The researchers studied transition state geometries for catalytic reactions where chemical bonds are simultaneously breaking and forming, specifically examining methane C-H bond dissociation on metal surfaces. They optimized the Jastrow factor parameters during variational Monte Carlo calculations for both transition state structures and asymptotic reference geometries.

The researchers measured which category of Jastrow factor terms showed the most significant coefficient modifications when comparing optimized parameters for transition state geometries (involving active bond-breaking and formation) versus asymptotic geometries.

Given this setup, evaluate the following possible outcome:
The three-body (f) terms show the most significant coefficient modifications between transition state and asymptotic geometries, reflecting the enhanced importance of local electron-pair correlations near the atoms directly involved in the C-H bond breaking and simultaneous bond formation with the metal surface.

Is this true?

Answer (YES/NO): YES